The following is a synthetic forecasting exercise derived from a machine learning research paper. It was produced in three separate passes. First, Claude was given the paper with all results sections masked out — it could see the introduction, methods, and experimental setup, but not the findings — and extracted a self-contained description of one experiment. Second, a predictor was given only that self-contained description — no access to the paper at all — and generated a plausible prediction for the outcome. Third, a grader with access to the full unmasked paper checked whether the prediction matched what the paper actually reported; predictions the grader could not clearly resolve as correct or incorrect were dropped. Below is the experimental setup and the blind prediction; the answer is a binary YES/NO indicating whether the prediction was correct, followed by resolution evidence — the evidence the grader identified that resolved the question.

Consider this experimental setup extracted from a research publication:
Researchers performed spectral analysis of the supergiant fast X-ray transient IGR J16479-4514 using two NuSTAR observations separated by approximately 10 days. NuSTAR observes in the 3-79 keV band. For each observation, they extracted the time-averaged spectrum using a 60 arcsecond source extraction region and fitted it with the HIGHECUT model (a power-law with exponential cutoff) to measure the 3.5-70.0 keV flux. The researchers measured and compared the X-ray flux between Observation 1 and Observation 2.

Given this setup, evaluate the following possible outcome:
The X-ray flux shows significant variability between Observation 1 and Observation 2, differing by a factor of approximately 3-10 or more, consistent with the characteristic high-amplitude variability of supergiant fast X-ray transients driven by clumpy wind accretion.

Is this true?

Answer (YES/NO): NO